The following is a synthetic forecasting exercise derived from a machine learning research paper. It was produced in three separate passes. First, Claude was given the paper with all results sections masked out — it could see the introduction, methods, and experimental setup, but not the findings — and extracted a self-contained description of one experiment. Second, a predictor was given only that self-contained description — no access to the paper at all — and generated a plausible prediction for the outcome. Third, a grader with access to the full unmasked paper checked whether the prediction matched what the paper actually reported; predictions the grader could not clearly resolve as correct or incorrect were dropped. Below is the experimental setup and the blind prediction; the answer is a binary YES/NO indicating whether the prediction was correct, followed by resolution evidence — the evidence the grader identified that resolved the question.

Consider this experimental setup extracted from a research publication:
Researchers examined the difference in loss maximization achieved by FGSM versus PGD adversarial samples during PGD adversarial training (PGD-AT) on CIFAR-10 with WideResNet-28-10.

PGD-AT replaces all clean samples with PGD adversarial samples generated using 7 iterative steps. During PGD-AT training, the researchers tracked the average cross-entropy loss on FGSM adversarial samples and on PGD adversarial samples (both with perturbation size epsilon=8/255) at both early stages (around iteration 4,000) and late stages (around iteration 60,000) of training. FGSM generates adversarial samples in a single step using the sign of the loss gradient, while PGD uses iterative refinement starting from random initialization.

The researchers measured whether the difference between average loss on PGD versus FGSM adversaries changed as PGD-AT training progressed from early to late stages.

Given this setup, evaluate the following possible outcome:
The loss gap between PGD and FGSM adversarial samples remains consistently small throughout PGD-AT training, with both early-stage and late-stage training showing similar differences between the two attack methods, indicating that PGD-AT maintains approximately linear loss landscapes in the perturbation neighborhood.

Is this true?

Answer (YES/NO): YES